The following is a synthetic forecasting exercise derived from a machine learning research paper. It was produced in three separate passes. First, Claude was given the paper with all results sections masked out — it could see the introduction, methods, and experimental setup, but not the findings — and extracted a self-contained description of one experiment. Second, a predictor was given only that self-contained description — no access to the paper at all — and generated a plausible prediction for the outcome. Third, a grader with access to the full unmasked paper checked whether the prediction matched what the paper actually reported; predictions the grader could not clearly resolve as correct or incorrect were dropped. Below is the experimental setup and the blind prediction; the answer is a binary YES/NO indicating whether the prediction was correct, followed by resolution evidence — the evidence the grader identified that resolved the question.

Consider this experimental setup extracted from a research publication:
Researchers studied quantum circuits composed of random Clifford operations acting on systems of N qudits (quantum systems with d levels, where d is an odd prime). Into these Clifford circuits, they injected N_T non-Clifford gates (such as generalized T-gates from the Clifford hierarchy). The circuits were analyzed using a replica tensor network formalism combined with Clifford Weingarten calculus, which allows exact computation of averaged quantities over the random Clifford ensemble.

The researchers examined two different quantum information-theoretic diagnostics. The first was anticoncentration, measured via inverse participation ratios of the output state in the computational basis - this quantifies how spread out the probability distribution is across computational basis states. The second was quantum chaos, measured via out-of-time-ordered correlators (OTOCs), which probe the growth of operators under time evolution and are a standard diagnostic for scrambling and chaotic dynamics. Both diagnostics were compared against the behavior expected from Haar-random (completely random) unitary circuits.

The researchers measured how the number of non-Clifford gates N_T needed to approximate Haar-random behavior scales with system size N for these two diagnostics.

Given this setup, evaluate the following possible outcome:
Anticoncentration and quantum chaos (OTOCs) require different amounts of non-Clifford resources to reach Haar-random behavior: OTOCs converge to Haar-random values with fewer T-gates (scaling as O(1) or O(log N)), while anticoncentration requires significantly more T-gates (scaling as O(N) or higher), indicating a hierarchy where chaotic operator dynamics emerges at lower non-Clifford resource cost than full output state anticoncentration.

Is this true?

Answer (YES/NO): NO